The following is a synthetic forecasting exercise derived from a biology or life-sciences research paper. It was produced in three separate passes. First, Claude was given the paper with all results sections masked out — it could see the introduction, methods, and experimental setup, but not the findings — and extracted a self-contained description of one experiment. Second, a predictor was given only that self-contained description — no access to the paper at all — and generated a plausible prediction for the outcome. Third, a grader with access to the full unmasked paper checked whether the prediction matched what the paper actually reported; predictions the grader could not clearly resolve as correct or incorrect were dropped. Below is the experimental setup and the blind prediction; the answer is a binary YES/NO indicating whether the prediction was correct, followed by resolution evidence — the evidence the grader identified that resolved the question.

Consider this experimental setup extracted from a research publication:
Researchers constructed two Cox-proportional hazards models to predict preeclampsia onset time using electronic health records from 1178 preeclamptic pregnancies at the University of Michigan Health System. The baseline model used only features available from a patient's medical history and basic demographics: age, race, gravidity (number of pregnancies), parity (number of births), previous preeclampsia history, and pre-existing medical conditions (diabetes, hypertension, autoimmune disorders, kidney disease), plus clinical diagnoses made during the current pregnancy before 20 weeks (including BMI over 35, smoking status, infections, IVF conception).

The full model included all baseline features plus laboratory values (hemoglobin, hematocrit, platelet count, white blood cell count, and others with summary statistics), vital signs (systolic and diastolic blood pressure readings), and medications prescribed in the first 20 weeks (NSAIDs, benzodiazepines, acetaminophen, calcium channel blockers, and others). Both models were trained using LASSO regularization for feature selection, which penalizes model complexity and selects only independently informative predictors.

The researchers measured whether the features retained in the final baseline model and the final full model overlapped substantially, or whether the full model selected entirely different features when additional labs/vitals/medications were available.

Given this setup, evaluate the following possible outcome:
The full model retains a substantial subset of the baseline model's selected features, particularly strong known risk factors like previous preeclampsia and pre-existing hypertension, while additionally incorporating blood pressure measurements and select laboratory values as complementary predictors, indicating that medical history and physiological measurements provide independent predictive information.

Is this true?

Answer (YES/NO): NO